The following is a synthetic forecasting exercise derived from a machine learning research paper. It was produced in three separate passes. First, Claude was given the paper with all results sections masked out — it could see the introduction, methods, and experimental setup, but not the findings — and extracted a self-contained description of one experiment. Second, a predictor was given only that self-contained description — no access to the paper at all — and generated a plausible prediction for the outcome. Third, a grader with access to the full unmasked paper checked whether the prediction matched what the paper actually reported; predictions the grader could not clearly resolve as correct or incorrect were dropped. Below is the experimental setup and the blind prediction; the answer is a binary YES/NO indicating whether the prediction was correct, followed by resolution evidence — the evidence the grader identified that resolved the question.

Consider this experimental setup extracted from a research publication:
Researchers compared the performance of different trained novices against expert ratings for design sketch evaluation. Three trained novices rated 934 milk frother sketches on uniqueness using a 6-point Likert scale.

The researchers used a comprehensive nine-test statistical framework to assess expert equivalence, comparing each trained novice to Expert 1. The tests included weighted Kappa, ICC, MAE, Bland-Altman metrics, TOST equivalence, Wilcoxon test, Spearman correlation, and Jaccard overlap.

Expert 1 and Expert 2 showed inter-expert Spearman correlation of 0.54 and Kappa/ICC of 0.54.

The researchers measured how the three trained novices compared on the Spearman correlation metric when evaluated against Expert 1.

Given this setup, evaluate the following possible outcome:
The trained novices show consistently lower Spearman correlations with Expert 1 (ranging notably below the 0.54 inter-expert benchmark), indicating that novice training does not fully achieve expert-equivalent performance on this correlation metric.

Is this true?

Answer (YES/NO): NO